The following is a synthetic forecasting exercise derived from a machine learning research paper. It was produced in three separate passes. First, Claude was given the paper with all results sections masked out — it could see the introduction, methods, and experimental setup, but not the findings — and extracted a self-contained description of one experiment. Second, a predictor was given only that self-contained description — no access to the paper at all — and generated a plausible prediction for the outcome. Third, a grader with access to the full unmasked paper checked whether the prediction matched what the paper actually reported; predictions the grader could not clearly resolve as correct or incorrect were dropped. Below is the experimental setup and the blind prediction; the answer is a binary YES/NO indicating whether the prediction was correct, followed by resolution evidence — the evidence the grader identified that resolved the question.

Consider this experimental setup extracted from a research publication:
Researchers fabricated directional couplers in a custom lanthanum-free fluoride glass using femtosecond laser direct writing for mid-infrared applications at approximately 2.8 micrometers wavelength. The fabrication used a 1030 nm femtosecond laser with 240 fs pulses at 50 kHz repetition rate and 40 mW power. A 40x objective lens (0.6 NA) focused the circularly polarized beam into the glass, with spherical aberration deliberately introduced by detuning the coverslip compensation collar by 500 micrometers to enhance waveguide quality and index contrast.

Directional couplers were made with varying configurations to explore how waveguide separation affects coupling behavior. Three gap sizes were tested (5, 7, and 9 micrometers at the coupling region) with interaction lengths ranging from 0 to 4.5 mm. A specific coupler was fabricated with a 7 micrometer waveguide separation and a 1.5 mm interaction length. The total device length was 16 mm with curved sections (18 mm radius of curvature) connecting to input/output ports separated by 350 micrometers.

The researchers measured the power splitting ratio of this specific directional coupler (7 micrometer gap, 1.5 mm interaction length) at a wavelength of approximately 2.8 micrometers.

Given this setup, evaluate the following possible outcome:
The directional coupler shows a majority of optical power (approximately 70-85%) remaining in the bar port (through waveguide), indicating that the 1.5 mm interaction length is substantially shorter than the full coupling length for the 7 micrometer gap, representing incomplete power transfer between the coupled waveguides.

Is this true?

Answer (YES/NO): YES